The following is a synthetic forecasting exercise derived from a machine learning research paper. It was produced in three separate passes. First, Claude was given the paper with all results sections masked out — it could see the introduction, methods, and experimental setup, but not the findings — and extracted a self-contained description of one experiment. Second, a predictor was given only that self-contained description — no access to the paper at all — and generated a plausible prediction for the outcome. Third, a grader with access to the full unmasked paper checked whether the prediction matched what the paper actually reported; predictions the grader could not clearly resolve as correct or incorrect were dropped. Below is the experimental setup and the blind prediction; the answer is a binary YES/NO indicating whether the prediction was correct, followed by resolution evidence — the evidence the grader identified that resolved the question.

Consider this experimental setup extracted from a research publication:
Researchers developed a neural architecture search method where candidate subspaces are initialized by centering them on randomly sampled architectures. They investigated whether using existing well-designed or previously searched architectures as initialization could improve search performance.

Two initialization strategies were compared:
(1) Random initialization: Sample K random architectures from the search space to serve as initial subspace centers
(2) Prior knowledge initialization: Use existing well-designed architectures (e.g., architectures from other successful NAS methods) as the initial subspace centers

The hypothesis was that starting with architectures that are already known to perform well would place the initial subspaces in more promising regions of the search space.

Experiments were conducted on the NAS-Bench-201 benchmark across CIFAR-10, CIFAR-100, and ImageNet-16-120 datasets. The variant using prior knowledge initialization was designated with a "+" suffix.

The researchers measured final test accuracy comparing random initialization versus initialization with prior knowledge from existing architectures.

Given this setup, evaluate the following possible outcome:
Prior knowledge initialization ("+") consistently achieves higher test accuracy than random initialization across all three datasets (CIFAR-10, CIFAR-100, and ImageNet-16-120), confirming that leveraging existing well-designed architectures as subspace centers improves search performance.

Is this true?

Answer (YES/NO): NO